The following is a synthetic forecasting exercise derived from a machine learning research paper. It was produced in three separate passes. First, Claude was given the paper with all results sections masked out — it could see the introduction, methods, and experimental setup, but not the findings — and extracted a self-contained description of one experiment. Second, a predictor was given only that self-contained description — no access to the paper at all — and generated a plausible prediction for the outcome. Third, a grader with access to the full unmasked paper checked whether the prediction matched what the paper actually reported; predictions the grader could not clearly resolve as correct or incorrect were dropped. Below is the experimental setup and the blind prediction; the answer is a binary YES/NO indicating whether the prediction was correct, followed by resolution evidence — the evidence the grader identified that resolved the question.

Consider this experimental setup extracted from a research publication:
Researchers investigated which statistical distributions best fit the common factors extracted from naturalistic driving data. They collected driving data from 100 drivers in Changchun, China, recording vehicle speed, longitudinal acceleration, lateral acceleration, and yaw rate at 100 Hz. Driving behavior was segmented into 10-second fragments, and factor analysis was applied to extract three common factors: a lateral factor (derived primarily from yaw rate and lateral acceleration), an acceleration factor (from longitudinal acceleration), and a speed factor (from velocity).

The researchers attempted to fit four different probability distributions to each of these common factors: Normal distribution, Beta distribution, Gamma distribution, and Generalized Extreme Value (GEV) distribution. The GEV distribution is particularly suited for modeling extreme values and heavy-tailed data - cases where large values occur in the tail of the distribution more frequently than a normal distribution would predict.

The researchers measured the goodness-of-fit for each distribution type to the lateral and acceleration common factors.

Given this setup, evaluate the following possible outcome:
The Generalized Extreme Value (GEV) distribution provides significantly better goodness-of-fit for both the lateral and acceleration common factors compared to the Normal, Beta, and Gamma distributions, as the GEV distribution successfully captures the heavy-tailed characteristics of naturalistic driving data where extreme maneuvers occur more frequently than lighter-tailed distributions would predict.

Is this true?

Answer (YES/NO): YES